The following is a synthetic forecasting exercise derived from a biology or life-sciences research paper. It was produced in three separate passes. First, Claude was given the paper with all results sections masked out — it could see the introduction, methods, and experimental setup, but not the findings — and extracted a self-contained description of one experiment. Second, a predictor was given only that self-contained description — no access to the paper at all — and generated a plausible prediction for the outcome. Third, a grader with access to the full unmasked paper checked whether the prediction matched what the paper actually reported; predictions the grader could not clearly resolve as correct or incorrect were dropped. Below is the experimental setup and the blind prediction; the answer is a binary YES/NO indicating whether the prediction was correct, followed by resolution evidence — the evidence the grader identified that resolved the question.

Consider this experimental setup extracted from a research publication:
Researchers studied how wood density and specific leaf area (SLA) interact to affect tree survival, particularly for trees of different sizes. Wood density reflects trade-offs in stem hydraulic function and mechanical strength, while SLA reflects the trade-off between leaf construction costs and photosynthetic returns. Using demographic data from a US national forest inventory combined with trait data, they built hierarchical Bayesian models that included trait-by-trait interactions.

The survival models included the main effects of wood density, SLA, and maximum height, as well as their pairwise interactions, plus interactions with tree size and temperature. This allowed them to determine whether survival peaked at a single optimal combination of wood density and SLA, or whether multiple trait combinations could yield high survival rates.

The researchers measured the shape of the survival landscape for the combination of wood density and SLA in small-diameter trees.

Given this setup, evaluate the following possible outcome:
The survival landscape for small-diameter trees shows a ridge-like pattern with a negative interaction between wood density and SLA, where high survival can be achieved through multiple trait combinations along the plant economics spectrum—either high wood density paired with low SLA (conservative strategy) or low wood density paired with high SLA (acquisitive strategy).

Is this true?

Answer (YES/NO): NO